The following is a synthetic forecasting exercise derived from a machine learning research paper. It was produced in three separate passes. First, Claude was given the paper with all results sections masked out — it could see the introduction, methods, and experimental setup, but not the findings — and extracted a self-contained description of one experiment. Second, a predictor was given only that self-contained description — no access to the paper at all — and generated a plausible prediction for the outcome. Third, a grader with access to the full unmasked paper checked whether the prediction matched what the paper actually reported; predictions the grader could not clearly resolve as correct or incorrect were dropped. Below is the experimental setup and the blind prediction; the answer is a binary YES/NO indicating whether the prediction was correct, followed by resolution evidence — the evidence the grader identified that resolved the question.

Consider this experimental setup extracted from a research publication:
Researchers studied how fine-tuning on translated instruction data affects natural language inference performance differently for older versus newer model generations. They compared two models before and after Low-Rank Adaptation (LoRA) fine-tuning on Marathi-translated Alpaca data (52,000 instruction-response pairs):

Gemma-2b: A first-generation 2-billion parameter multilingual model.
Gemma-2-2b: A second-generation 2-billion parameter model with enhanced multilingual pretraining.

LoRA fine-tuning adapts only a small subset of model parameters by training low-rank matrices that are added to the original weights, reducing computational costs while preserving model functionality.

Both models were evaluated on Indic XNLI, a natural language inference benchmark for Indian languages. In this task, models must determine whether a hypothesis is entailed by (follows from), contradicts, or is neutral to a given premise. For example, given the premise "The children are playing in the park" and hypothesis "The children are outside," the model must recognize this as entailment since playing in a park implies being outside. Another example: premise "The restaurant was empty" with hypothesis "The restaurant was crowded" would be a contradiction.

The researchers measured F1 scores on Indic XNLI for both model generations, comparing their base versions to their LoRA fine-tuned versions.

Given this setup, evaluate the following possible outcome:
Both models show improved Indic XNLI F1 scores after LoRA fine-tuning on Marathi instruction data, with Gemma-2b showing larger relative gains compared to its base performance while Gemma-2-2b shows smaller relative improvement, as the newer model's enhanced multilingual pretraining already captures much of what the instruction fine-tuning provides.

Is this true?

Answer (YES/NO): NO